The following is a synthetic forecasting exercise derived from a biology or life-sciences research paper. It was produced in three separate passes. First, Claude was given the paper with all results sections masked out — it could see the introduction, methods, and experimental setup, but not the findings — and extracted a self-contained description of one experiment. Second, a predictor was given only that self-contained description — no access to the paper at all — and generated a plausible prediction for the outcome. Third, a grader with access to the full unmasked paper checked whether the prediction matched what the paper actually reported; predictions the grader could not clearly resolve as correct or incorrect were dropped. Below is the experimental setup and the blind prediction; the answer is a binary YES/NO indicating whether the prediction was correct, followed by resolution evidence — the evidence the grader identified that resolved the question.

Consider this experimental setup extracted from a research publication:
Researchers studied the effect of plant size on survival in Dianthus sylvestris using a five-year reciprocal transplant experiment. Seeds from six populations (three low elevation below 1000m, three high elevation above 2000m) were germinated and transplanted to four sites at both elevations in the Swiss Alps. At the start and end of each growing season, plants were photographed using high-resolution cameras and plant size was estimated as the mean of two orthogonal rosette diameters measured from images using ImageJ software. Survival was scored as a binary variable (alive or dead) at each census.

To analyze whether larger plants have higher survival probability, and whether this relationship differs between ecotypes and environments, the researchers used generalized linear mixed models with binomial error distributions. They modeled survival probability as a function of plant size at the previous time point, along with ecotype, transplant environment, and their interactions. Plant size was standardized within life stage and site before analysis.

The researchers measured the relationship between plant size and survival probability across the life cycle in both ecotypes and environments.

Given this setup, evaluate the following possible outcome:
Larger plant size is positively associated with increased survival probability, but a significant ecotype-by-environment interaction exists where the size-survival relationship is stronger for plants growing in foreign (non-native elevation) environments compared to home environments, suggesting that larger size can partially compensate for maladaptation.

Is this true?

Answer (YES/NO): YES